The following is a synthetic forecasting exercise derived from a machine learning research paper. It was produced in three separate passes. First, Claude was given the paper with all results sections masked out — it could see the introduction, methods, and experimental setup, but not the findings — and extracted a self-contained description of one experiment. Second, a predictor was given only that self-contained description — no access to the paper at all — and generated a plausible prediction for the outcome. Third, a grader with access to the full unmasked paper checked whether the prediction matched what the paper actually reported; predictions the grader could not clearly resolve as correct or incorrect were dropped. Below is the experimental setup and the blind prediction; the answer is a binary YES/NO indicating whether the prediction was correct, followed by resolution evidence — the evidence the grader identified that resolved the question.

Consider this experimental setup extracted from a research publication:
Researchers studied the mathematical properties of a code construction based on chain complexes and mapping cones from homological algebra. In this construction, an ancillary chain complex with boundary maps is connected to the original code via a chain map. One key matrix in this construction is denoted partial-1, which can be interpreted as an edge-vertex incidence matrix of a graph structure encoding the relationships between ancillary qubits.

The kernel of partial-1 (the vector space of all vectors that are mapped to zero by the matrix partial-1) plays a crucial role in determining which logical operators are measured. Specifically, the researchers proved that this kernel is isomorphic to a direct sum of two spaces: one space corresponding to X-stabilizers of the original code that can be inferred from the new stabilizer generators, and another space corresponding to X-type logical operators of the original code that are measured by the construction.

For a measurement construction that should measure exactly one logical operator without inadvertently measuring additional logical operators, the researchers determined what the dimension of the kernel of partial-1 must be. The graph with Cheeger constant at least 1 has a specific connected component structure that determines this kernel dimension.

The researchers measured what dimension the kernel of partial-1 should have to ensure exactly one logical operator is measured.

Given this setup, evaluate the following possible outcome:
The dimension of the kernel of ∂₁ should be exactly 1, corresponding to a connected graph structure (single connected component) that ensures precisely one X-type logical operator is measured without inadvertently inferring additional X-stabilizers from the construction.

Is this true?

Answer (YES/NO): YES